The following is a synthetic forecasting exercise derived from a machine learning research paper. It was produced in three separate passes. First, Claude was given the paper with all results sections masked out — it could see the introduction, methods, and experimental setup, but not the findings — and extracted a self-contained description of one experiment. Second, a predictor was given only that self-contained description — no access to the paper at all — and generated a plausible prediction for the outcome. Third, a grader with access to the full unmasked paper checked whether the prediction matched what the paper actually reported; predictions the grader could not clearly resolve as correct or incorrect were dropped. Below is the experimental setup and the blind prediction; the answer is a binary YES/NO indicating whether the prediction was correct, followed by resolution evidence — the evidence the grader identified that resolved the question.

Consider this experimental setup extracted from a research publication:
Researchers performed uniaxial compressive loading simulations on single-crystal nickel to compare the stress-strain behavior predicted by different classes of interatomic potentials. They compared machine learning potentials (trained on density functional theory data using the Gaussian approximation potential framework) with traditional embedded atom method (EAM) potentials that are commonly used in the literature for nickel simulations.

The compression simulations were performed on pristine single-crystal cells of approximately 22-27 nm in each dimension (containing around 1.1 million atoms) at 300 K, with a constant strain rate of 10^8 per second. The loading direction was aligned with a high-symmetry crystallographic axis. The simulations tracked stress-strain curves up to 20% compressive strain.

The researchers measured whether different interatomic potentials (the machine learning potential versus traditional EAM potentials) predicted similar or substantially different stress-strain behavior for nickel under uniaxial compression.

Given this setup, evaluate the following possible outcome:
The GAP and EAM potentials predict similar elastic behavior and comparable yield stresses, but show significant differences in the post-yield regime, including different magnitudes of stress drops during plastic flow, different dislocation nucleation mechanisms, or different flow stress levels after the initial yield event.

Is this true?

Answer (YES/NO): NO